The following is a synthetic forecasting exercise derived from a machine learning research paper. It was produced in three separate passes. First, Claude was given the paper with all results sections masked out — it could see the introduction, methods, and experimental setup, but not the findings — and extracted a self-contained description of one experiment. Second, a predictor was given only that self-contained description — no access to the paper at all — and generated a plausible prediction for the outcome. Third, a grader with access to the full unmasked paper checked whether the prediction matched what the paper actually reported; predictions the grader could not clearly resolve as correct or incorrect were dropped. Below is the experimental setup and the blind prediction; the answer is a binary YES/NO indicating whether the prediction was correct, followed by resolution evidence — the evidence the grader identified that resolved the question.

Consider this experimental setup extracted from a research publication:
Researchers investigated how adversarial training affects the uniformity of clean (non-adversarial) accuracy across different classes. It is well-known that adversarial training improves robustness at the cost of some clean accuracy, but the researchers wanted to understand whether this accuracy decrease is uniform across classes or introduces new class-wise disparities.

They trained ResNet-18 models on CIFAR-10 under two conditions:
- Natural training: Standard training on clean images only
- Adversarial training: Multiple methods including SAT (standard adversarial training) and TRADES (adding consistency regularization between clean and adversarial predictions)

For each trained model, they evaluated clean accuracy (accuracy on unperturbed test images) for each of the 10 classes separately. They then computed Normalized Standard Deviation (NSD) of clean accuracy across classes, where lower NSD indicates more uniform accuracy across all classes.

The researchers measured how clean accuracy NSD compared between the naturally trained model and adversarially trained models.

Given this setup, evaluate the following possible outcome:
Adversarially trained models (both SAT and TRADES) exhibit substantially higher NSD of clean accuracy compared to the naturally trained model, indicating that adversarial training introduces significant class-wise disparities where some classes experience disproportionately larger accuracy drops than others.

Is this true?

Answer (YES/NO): YES